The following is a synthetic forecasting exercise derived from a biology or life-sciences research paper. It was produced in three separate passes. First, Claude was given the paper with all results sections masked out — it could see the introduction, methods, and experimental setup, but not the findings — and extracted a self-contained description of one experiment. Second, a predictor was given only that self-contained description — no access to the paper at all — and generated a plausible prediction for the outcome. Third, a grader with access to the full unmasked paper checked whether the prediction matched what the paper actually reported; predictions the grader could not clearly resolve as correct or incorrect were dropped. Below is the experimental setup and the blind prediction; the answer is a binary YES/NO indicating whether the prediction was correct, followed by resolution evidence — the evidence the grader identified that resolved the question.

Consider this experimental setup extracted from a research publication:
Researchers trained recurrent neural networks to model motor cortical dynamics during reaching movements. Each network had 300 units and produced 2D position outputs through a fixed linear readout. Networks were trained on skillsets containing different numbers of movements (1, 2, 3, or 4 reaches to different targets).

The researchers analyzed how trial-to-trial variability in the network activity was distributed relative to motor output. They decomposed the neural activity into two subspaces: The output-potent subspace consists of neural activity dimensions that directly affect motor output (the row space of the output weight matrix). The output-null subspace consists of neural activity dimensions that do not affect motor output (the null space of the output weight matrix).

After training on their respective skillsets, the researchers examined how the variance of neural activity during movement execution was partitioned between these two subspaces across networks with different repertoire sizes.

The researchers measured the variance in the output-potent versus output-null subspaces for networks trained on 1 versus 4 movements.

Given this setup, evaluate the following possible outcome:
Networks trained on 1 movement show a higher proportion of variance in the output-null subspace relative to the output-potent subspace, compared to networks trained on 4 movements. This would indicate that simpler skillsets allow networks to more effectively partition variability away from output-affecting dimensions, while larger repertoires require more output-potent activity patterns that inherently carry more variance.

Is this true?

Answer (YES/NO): YES